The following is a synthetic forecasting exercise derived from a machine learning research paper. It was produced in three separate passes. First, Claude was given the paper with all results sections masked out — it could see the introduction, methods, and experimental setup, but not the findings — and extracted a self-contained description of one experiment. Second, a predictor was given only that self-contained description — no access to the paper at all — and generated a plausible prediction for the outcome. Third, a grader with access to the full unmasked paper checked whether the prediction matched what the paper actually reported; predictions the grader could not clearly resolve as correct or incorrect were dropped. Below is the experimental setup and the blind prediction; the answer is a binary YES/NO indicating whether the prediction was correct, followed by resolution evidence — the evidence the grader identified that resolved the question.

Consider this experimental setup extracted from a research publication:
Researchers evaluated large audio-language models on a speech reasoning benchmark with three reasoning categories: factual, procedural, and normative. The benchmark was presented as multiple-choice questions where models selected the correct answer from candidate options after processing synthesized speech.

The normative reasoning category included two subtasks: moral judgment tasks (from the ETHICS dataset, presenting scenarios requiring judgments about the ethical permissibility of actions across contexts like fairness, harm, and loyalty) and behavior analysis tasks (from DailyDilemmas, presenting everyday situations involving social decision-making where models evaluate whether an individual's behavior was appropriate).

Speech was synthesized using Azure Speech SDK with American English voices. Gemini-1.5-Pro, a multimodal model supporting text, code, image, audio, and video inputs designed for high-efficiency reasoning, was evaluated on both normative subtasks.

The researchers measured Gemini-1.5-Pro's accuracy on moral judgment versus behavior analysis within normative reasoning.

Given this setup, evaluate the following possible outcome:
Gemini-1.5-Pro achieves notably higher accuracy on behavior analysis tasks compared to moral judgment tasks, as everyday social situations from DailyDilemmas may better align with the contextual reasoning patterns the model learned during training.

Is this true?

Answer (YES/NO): NO